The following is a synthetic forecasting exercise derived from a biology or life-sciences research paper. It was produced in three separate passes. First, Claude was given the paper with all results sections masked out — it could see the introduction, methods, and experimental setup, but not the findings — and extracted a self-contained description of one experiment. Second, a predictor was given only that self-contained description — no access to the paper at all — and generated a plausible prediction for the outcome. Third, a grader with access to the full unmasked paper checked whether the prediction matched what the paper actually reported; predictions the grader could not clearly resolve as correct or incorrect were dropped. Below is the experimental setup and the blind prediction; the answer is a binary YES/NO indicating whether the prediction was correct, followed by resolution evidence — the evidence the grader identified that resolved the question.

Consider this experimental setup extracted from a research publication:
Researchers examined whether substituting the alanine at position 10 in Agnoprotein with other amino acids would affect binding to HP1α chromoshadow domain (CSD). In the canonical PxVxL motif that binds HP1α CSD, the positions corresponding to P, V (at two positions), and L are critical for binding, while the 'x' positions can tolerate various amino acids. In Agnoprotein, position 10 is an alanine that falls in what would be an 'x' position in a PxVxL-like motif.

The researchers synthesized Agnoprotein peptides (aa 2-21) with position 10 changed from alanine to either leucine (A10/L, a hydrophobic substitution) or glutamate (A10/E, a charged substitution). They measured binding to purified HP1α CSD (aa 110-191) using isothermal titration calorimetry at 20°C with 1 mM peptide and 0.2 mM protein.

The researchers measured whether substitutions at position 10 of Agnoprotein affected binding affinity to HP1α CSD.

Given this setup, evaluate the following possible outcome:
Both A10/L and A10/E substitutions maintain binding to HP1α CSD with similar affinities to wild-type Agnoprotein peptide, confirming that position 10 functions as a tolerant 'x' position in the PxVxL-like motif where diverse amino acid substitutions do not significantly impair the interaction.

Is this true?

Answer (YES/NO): NO